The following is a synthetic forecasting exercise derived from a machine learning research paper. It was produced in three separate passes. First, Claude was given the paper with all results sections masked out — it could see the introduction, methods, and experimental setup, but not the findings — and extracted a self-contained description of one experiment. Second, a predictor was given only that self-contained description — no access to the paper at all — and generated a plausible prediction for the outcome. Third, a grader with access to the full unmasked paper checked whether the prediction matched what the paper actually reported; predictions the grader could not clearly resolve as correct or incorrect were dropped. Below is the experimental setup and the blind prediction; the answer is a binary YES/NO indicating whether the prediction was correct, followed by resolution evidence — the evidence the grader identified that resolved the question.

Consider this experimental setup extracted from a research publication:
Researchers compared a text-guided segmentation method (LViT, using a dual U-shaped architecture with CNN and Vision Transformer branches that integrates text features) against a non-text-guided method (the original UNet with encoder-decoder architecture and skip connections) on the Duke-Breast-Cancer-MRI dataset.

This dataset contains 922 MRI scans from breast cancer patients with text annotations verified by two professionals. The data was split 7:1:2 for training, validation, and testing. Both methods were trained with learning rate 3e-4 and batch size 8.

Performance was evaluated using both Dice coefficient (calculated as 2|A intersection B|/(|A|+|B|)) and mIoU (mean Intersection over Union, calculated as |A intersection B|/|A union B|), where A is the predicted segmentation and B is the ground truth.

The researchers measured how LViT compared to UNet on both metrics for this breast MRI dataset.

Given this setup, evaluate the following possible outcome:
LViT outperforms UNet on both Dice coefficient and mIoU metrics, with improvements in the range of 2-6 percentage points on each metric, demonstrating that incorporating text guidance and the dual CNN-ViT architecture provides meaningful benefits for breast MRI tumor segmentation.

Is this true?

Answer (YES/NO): NO